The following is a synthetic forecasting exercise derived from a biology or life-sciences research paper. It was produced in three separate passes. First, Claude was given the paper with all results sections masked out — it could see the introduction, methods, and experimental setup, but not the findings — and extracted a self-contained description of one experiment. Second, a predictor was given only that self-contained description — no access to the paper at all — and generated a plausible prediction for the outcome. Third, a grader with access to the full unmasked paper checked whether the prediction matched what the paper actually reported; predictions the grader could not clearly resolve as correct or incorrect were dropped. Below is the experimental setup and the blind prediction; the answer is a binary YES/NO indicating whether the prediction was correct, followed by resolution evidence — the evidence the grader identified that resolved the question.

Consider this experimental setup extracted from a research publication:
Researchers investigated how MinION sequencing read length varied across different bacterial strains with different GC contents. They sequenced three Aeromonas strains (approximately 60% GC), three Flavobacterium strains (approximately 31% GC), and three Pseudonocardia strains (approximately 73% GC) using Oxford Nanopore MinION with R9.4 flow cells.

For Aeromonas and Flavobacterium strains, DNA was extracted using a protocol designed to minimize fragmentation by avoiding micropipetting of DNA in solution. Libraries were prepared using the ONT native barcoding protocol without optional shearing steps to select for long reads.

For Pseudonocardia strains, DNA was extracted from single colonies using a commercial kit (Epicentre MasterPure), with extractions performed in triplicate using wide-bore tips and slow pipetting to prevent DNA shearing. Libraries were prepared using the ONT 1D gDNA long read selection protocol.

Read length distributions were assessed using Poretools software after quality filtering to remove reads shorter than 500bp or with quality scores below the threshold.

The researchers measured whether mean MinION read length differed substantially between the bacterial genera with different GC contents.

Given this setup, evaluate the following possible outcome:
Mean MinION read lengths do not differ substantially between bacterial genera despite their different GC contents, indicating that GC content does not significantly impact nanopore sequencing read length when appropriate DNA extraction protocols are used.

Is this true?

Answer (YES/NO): NO